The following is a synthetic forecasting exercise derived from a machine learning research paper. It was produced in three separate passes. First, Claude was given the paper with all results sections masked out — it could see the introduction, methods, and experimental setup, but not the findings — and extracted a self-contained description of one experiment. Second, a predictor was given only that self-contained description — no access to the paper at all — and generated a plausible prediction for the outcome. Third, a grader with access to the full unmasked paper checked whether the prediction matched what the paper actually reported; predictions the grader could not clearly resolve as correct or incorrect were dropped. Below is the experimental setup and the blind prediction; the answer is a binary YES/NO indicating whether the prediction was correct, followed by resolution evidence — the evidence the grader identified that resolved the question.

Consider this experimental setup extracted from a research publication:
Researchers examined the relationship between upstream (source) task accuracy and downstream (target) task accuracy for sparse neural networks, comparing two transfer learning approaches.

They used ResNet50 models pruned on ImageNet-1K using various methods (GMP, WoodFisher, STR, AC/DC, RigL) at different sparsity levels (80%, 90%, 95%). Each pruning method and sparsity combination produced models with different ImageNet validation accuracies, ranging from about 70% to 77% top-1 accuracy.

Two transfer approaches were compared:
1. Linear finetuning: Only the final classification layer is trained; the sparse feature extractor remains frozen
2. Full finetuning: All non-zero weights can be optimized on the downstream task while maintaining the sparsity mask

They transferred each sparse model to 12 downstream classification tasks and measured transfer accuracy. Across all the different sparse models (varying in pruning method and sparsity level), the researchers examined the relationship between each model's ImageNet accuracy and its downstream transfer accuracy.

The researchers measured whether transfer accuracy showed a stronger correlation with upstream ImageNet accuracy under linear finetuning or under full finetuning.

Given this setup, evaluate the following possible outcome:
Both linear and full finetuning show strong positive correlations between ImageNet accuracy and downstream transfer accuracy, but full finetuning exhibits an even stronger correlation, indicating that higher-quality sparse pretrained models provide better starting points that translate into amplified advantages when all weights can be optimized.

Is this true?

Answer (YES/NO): NO